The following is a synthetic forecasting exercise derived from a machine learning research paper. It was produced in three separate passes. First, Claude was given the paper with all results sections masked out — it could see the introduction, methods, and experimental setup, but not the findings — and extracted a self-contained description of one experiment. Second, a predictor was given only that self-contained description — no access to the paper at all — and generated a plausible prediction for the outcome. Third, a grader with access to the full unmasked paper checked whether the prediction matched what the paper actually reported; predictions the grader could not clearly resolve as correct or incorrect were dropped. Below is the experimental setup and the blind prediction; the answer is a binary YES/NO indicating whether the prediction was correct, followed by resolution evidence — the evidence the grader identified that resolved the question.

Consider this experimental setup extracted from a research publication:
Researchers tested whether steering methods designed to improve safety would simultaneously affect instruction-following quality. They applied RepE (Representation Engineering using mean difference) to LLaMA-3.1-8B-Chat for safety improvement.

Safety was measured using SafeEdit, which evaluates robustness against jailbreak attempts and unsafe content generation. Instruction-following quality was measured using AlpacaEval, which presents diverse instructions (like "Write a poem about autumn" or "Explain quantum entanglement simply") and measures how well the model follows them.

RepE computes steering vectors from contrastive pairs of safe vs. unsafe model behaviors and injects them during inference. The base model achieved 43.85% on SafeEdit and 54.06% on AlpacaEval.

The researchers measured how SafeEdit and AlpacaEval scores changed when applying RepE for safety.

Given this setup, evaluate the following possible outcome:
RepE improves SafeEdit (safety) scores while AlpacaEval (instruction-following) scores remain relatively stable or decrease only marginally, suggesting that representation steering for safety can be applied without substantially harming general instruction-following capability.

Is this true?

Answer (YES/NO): NO